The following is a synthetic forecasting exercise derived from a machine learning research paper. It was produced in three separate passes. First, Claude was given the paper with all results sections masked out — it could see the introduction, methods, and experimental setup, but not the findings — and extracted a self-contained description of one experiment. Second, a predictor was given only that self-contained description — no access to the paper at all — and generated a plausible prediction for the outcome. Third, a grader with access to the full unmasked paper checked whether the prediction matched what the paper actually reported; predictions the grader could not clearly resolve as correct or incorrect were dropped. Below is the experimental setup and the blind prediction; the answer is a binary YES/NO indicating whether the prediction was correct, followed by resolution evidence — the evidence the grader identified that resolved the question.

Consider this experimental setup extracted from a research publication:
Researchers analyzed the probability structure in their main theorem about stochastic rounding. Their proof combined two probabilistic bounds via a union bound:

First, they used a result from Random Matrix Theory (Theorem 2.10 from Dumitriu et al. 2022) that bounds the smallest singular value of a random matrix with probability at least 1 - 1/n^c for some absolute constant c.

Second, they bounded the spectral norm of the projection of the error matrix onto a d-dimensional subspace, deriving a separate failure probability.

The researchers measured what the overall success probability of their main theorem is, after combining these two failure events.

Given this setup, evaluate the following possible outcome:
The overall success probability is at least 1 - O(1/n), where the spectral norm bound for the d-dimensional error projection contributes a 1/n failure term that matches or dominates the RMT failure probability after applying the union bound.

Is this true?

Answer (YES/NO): NO